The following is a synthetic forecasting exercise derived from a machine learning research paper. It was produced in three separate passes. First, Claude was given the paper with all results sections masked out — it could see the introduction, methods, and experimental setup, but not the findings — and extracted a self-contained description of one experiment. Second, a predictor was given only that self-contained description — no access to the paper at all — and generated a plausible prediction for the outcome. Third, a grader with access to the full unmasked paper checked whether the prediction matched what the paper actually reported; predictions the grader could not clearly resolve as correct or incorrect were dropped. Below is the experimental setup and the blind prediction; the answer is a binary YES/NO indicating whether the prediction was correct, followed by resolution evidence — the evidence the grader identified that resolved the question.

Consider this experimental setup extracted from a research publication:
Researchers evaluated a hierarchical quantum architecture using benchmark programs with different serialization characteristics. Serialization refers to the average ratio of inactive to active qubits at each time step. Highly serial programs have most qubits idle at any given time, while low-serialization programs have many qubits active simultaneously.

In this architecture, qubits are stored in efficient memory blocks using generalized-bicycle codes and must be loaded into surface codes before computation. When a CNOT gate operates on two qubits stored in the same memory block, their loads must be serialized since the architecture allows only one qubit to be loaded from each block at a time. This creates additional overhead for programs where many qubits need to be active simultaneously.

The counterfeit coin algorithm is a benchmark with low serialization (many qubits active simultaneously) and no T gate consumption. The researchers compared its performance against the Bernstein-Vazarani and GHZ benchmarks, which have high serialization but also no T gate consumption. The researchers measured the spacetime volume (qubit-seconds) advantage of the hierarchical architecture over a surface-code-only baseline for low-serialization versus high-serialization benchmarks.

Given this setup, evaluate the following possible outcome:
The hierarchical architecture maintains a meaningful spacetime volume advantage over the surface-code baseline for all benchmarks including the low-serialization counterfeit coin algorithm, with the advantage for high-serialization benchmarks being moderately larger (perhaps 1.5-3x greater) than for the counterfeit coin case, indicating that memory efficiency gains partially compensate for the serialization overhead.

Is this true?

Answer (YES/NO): NO